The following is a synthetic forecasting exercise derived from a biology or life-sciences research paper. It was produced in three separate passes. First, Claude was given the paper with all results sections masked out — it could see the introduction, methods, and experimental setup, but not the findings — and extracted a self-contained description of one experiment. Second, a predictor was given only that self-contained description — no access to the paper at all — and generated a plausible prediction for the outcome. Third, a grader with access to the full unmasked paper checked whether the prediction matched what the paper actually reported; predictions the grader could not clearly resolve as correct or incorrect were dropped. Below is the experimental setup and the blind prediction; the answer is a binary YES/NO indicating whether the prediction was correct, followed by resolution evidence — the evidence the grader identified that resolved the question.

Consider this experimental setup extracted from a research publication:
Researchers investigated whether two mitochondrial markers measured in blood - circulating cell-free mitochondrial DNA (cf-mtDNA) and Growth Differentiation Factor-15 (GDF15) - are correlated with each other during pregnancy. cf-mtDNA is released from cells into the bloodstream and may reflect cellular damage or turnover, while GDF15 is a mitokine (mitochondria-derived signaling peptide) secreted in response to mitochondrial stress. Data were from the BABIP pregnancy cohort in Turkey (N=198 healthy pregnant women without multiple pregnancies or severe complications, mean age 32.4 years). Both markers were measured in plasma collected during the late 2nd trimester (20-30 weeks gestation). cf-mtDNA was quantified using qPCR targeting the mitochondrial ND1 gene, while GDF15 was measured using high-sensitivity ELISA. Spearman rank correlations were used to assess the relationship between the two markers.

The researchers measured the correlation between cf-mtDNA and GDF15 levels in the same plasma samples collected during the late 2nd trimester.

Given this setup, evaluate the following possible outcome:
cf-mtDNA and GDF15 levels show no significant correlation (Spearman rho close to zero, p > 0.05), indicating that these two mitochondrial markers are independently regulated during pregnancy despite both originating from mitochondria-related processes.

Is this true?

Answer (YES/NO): YES